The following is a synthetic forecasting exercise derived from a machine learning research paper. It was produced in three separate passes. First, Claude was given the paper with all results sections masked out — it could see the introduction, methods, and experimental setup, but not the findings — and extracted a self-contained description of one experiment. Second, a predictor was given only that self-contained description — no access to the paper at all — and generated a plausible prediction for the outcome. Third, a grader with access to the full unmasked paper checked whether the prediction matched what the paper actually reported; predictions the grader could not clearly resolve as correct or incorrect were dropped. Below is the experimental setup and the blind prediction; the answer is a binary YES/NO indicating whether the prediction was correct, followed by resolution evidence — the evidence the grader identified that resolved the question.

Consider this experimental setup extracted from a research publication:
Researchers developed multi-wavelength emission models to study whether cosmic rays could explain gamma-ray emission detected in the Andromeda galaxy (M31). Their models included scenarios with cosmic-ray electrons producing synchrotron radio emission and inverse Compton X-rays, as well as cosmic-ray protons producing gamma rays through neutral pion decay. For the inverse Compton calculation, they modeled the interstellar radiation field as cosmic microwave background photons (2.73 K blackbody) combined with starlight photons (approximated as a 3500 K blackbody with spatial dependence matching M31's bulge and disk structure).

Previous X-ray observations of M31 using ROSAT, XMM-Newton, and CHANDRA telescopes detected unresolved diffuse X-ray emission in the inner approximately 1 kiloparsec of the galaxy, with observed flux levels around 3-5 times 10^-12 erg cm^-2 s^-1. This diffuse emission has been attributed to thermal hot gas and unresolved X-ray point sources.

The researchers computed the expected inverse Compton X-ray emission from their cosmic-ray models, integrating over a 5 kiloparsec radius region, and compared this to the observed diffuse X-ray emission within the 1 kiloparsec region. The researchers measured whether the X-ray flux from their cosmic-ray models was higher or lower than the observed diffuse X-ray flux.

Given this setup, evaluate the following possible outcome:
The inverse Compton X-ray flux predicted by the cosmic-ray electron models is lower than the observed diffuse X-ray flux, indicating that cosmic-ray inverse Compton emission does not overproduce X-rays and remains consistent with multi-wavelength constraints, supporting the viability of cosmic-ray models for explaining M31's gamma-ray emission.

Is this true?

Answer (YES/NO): NO